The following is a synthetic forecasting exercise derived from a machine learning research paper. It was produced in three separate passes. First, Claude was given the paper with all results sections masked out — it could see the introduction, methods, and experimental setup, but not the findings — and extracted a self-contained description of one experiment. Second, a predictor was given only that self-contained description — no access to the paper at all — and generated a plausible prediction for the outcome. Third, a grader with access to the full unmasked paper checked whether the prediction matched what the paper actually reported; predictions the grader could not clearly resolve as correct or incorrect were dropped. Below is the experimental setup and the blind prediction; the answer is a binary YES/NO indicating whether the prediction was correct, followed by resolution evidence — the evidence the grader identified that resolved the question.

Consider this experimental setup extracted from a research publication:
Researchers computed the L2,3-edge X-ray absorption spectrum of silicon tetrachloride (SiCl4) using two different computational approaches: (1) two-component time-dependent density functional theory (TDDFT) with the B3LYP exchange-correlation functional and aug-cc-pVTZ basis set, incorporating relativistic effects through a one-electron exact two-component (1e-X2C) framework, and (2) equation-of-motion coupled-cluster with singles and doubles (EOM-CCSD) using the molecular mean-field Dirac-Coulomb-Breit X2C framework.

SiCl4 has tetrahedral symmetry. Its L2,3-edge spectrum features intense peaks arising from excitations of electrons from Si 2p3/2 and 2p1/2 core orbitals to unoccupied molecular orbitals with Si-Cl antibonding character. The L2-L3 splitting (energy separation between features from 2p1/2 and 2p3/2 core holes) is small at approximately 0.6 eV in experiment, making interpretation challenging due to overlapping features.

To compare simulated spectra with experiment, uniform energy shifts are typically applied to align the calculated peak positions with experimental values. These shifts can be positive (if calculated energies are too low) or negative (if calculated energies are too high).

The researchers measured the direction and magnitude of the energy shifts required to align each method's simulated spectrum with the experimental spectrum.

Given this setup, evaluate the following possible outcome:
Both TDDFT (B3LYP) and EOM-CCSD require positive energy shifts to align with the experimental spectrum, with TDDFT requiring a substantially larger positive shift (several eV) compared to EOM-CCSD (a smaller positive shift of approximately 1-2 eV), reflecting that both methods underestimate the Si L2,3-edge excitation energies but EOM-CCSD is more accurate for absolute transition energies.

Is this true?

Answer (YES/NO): NO